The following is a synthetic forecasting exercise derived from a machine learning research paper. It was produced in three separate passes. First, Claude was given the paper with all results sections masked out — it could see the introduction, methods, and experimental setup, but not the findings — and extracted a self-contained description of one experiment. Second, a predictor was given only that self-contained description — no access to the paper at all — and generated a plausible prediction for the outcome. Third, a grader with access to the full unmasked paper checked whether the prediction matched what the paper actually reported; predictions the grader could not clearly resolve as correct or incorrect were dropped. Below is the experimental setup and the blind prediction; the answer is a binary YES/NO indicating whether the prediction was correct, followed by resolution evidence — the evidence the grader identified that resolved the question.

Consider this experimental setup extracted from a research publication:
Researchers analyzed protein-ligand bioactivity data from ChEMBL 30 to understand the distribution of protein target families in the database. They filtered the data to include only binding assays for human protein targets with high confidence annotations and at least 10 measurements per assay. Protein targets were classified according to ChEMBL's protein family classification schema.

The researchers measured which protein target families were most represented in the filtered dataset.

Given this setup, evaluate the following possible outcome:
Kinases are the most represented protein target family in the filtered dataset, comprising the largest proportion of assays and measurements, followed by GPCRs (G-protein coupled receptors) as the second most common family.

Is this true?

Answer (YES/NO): NO